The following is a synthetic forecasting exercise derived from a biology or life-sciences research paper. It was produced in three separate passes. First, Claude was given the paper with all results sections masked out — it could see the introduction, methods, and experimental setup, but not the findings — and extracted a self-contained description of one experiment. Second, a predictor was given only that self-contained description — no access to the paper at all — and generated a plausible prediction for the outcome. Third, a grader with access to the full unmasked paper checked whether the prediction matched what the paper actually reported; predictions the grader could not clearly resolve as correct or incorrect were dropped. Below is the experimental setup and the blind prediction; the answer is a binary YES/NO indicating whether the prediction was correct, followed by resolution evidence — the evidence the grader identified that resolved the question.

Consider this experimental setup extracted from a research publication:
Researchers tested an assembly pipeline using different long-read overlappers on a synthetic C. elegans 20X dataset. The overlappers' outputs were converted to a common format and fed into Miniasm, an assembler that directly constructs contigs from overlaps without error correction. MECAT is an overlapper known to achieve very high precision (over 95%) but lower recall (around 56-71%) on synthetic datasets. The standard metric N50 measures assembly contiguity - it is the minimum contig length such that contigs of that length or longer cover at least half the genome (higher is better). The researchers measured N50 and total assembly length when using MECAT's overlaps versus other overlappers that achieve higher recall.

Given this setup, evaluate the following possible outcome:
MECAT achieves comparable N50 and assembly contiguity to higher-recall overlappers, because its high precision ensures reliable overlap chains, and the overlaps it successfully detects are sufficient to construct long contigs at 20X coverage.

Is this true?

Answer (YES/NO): NO